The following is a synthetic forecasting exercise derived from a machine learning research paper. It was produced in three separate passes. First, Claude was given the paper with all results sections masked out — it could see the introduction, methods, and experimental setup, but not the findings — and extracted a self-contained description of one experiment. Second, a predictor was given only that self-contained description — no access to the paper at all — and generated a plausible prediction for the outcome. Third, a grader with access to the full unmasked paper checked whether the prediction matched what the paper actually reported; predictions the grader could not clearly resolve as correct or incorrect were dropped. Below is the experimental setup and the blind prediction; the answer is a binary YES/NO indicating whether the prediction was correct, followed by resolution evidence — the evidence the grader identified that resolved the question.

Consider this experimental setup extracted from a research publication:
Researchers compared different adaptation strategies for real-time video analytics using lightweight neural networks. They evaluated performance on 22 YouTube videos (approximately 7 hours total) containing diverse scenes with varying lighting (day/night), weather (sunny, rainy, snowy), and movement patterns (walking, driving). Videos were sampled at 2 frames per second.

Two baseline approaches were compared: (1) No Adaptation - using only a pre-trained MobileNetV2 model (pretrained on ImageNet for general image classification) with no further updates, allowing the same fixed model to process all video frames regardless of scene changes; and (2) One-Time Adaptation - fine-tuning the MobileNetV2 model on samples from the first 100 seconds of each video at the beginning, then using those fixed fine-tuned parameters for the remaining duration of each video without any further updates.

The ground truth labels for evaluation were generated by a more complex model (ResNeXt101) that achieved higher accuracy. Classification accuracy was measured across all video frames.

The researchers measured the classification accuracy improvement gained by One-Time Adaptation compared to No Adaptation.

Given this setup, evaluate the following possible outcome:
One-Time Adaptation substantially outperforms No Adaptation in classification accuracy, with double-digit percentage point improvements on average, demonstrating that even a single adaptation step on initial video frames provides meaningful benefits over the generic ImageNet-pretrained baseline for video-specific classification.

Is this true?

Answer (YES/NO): NO